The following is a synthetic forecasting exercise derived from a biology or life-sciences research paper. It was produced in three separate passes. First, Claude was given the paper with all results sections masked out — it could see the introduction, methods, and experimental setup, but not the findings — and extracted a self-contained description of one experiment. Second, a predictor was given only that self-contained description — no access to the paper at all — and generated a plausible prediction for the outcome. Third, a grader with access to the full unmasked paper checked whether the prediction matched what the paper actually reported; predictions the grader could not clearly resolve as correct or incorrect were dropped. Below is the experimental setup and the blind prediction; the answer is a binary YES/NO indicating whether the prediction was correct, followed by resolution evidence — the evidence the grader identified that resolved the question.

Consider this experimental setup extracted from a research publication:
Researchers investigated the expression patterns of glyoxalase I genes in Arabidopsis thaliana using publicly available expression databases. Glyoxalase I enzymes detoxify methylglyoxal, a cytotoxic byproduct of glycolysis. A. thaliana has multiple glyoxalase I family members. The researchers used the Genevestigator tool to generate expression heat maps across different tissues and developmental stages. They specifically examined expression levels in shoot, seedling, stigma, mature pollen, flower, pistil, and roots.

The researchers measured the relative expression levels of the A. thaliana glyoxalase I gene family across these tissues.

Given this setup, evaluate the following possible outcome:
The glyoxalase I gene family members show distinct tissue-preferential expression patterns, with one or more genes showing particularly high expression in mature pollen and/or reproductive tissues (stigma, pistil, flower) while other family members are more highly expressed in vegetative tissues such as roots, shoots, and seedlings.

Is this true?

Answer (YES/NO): NO